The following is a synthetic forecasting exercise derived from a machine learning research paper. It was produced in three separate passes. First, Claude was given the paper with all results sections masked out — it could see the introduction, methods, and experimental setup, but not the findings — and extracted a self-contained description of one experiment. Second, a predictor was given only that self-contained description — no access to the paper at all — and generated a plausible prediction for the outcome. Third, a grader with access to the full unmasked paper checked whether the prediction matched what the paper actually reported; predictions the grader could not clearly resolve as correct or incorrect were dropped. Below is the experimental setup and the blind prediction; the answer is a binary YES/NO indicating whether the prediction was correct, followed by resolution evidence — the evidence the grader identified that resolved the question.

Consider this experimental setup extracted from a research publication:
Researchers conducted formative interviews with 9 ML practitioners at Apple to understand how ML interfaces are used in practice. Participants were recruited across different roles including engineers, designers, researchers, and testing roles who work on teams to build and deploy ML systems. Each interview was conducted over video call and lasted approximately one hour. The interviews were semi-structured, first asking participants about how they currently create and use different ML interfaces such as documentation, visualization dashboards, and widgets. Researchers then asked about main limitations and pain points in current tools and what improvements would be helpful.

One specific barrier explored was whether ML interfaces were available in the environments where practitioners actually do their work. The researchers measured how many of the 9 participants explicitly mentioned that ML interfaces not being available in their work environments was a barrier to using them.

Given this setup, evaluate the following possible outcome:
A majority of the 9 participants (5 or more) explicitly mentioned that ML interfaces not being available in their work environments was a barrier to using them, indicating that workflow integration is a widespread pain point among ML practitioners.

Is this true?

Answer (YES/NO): YES